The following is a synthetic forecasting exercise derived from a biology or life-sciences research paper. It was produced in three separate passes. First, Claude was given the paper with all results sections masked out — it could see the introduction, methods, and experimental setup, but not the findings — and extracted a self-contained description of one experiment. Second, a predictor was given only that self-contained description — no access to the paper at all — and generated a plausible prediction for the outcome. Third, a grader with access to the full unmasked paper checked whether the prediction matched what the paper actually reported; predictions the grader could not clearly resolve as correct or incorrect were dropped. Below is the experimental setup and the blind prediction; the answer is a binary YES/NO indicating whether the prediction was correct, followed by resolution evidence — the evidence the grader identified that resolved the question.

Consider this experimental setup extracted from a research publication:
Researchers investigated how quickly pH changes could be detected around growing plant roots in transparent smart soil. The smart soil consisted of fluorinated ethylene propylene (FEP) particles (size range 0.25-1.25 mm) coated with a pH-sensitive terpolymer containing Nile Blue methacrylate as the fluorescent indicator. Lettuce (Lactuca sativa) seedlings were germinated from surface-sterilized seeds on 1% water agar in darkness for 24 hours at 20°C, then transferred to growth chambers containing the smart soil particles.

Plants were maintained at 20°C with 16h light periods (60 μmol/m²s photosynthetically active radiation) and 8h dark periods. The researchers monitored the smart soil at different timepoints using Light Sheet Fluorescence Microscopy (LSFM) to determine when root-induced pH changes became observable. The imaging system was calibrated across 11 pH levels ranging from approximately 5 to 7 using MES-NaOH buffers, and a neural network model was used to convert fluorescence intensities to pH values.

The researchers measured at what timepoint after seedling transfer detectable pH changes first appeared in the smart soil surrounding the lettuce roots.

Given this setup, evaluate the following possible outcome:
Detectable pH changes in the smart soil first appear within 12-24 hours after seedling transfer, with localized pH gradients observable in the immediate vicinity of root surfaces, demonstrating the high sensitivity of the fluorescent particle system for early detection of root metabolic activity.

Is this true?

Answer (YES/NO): NO